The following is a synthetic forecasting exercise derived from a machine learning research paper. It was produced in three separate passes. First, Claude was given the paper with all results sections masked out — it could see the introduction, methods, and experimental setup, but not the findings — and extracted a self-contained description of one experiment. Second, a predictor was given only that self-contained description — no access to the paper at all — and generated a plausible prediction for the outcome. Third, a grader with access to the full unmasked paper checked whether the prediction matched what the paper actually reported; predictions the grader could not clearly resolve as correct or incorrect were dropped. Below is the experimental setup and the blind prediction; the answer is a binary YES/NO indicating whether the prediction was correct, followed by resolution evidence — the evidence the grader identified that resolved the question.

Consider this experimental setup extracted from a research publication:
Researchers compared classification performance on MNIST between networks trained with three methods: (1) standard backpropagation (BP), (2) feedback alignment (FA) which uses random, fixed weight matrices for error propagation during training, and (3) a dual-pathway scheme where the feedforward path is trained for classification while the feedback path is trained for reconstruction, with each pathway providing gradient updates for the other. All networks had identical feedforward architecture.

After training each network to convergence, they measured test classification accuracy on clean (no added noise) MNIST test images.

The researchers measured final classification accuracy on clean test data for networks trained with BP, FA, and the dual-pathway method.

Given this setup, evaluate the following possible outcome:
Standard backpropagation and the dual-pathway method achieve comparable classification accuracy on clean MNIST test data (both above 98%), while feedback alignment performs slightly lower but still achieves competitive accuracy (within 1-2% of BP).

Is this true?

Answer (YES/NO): NO